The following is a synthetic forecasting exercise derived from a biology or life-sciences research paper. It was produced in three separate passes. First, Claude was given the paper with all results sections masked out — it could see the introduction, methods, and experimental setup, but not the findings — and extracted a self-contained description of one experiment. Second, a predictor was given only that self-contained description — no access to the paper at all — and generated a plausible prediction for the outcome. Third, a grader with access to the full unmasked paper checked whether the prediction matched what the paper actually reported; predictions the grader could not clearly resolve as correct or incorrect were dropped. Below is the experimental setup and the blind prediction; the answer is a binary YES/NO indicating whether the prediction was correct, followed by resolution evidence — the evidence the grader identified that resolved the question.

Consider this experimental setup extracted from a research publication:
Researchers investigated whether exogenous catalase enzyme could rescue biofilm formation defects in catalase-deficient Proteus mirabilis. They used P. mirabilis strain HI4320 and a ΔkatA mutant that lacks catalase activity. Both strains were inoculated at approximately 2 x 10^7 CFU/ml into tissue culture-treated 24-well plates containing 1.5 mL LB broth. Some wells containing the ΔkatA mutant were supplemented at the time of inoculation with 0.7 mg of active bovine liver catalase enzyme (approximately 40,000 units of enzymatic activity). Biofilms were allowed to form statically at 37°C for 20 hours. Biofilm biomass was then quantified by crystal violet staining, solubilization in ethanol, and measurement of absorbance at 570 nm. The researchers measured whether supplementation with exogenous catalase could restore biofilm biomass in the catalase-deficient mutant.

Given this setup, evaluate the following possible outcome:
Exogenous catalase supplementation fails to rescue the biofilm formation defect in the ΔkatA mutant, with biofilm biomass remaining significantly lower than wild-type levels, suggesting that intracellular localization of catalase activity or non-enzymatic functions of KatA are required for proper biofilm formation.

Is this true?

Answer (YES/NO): NO